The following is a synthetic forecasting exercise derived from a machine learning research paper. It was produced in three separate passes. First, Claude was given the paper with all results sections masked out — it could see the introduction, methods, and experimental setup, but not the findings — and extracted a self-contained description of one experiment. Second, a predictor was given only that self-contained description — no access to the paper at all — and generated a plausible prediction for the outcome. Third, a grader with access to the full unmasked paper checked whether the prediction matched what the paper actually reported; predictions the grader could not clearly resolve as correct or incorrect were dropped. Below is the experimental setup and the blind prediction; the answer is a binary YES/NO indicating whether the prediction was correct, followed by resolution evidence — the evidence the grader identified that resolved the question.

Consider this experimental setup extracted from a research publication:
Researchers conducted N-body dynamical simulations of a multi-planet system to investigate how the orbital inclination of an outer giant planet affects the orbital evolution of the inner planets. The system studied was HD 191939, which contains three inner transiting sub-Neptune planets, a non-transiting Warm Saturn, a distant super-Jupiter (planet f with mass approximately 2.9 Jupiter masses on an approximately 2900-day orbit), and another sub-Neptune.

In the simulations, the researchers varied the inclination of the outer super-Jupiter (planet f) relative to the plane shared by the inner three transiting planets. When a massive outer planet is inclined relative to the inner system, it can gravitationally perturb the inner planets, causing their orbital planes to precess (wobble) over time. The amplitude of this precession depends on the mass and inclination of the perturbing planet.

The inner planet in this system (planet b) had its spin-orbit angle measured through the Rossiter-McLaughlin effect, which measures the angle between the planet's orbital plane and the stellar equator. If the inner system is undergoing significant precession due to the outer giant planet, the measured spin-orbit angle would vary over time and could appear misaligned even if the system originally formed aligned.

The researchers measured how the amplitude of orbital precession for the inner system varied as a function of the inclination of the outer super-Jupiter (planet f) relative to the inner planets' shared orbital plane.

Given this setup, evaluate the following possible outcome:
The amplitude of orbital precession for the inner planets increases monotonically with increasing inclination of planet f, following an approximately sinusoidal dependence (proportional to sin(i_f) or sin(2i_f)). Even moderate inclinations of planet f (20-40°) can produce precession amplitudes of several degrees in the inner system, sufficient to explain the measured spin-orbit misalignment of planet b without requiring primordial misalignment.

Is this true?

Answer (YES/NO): NO